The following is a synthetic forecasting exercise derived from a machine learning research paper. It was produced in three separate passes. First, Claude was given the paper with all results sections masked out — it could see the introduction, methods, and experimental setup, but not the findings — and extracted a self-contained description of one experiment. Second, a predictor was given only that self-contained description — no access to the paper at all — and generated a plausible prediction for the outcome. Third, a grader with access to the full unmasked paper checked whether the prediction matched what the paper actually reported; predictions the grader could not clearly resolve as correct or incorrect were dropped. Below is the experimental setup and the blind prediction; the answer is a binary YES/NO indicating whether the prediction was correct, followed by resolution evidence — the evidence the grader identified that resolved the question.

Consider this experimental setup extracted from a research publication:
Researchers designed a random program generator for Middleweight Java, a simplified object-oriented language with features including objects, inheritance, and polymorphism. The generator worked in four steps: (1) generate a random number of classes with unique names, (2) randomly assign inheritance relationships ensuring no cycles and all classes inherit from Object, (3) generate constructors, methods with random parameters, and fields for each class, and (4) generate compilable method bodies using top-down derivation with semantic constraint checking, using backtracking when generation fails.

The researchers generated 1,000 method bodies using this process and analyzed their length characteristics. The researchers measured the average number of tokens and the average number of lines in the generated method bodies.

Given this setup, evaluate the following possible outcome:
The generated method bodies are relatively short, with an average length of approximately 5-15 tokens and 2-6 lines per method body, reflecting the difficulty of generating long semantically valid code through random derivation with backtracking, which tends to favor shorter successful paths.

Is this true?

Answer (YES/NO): NO